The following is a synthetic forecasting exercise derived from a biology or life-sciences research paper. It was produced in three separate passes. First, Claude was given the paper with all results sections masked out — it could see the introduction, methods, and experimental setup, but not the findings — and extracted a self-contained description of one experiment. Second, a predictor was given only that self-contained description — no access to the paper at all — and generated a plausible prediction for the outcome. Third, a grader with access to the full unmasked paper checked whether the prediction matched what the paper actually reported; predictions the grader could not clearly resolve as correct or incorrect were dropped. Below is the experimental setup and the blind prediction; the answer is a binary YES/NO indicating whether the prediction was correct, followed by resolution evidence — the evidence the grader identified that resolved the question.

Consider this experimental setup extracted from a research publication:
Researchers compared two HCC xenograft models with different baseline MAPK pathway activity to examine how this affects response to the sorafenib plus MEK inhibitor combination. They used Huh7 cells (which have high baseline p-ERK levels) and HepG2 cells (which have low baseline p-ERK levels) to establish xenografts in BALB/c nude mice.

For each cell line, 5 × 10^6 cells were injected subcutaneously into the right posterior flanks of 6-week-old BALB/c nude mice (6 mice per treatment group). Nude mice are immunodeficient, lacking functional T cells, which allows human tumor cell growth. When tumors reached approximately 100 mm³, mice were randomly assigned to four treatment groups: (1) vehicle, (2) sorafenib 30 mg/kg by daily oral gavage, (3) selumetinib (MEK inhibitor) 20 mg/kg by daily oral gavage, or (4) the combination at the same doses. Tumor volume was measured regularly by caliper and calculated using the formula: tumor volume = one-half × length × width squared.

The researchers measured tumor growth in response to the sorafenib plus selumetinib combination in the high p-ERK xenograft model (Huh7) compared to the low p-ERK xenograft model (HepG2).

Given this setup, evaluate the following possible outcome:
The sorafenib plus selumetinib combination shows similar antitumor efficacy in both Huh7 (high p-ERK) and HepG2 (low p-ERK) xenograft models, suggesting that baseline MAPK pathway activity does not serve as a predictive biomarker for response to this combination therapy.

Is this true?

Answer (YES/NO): NO